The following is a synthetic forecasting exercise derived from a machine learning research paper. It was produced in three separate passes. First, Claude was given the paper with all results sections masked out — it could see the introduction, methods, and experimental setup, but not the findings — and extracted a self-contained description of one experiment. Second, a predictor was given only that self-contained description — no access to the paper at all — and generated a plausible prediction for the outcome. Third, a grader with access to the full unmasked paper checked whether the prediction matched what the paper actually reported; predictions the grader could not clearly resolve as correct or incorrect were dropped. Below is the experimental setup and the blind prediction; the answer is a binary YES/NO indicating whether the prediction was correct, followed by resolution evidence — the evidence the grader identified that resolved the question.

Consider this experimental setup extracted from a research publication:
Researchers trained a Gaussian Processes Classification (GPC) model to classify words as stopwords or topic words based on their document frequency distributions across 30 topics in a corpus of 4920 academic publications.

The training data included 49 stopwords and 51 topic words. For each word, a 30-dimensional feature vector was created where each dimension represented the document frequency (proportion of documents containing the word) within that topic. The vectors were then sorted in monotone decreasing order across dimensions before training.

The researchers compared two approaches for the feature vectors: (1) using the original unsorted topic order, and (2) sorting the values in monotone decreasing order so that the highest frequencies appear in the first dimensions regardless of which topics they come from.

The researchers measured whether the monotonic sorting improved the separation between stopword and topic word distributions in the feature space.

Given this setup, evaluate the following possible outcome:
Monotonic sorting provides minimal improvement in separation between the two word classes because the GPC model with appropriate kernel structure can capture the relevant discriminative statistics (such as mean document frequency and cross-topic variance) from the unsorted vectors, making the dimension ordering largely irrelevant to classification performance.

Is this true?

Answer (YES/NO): NO